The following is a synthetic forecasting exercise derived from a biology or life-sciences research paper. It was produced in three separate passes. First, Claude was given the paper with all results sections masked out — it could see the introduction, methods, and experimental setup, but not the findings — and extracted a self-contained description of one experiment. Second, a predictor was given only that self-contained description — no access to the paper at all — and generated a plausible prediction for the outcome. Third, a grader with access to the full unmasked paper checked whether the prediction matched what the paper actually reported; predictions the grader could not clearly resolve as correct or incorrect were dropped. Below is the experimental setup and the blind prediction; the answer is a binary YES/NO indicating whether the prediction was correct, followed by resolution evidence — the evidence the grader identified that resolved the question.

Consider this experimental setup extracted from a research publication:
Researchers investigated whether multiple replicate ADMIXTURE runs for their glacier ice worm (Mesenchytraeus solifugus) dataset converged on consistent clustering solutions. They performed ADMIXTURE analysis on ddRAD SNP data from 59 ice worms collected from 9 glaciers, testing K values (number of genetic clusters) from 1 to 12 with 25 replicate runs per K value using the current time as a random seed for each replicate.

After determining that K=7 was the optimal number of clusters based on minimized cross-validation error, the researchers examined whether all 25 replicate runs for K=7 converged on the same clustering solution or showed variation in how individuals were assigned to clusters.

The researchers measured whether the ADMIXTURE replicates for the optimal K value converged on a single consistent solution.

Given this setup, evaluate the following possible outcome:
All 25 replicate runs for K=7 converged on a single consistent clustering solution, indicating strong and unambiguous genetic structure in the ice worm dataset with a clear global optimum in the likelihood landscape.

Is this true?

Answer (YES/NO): NO